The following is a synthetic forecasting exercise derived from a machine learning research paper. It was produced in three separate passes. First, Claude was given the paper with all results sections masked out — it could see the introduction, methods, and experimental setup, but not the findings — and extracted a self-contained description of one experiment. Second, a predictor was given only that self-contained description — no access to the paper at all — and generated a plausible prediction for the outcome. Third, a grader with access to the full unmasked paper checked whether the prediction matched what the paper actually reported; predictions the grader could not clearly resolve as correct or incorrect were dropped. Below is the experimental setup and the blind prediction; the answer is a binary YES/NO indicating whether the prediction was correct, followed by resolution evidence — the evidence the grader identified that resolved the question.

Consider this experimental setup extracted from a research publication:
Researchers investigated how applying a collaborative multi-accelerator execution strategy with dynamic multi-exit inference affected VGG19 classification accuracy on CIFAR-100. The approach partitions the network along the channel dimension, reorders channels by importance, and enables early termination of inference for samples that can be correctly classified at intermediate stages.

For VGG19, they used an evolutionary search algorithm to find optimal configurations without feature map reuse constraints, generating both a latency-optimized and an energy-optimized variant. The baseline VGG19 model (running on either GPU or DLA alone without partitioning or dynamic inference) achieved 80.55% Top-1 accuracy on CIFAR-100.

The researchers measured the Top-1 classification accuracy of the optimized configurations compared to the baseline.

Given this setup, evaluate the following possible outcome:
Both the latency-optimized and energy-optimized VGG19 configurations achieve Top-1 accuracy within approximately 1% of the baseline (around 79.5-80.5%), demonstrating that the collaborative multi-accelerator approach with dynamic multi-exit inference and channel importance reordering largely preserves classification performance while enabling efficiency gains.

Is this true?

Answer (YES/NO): NO